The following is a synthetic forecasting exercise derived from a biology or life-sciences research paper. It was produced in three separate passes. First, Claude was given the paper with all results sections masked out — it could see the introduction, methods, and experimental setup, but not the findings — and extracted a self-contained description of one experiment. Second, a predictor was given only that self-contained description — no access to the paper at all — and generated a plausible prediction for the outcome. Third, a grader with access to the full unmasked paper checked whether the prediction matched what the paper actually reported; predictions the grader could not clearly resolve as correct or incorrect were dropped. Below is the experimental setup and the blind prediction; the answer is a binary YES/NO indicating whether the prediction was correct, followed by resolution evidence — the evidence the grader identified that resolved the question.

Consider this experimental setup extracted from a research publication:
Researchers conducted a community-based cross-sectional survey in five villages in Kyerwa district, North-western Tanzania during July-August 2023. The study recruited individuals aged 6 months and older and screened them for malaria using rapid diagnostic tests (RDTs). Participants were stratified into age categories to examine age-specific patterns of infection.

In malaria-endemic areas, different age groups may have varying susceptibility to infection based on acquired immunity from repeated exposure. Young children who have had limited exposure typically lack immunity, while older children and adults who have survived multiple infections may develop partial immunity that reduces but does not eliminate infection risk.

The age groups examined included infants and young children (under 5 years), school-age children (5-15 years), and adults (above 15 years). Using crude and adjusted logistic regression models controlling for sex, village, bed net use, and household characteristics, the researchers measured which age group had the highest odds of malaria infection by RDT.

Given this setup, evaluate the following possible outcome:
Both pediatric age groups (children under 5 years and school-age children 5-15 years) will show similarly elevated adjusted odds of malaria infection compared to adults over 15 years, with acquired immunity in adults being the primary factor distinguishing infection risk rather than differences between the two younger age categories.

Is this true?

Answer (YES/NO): NO